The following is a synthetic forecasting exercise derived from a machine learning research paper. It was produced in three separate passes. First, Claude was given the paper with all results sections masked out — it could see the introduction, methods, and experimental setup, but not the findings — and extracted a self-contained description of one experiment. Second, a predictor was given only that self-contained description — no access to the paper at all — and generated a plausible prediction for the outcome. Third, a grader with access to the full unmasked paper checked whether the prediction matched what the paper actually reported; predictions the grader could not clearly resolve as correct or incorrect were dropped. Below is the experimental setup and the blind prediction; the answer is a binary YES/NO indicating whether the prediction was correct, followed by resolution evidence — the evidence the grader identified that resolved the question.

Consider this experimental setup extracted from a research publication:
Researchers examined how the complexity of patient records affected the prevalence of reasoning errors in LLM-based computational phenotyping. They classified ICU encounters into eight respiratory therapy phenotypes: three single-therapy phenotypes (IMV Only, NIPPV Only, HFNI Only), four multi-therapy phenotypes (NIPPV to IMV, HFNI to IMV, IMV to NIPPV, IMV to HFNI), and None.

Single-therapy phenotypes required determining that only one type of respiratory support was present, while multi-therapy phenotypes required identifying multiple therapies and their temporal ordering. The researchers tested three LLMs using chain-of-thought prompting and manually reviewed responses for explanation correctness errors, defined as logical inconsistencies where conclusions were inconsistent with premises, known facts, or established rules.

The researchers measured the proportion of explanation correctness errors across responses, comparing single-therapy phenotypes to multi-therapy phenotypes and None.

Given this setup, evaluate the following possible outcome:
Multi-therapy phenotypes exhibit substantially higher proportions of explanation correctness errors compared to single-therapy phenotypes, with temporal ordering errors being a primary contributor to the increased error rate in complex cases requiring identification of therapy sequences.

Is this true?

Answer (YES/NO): NO